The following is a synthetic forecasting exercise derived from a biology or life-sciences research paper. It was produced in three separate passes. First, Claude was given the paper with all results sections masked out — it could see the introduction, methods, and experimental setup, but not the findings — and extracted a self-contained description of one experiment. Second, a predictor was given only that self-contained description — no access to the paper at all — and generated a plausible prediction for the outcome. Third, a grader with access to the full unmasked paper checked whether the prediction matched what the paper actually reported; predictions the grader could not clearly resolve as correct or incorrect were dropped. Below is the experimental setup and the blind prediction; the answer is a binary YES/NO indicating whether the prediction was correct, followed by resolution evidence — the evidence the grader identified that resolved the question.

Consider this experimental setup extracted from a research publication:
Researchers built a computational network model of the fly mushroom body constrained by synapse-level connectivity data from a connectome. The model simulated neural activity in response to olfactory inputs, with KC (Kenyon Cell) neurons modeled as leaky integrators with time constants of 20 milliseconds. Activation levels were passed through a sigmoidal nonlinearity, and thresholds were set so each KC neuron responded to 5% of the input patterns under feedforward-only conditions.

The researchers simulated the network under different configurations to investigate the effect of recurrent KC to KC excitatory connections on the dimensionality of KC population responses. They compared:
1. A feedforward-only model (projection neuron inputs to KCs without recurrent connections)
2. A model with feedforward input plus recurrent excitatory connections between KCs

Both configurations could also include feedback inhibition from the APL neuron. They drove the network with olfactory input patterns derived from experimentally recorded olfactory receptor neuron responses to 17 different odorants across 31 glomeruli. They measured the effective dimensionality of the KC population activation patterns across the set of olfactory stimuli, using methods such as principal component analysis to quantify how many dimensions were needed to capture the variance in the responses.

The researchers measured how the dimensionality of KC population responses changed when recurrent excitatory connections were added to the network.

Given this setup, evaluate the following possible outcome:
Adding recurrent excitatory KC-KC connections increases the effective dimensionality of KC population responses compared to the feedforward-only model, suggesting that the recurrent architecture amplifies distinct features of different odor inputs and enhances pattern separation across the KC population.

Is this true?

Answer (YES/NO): NO